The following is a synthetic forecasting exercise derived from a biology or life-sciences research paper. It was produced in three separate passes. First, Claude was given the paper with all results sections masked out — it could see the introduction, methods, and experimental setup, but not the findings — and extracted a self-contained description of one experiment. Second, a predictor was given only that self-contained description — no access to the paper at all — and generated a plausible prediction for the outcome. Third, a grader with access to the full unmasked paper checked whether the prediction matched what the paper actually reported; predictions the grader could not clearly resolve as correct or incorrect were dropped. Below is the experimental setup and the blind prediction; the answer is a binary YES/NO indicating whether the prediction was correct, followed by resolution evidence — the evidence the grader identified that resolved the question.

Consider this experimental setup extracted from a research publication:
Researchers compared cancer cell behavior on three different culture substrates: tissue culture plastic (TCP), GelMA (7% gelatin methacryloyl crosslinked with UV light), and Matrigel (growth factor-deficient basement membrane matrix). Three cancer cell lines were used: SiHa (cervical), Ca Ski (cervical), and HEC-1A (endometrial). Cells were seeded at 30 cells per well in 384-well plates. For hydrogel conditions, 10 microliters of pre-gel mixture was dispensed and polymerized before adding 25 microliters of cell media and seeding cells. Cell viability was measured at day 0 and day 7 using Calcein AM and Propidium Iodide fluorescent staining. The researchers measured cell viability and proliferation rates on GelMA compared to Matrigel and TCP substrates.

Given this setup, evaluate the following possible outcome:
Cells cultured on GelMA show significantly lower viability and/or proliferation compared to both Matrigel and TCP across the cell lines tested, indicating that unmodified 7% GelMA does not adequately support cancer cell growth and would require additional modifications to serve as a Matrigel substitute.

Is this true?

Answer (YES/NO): NO